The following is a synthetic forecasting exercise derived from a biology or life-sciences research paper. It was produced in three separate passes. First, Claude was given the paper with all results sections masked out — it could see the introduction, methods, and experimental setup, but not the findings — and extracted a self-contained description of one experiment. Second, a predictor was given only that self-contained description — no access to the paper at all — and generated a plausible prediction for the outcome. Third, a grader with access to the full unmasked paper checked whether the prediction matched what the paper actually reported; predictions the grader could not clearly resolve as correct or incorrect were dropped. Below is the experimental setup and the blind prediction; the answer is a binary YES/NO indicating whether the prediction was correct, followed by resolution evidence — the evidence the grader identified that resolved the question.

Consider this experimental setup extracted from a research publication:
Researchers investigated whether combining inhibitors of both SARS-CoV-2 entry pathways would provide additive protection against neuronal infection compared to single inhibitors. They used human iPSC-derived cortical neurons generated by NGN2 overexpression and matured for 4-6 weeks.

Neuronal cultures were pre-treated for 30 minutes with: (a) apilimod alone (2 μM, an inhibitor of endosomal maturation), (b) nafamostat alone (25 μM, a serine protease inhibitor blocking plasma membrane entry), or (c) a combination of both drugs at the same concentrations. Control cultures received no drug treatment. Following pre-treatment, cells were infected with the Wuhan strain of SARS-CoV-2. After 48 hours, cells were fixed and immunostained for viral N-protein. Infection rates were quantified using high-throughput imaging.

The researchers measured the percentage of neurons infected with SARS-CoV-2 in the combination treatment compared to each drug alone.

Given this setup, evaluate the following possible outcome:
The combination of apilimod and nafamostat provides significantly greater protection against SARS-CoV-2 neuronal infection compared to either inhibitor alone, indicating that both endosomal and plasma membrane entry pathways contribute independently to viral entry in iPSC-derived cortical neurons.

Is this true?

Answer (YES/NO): NO